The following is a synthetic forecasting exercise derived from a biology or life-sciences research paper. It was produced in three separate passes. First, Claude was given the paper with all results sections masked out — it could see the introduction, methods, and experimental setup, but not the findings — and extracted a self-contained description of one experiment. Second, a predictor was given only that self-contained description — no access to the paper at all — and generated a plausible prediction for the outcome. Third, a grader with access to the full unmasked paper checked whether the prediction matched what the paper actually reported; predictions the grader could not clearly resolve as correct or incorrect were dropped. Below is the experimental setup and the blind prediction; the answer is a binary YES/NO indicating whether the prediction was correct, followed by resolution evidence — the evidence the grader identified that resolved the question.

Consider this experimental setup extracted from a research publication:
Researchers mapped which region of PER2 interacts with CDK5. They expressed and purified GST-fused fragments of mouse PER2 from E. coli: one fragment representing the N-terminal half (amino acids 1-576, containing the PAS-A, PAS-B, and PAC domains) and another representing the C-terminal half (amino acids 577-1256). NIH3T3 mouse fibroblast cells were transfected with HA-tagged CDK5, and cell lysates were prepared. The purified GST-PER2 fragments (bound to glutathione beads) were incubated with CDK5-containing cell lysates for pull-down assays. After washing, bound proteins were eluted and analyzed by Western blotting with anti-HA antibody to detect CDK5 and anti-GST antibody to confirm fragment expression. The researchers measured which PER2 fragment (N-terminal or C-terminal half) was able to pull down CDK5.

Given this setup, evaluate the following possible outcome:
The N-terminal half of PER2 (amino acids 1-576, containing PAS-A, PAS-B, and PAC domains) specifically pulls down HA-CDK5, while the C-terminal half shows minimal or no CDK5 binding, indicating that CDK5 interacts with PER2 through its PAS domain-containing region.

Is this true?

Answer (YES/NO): NO